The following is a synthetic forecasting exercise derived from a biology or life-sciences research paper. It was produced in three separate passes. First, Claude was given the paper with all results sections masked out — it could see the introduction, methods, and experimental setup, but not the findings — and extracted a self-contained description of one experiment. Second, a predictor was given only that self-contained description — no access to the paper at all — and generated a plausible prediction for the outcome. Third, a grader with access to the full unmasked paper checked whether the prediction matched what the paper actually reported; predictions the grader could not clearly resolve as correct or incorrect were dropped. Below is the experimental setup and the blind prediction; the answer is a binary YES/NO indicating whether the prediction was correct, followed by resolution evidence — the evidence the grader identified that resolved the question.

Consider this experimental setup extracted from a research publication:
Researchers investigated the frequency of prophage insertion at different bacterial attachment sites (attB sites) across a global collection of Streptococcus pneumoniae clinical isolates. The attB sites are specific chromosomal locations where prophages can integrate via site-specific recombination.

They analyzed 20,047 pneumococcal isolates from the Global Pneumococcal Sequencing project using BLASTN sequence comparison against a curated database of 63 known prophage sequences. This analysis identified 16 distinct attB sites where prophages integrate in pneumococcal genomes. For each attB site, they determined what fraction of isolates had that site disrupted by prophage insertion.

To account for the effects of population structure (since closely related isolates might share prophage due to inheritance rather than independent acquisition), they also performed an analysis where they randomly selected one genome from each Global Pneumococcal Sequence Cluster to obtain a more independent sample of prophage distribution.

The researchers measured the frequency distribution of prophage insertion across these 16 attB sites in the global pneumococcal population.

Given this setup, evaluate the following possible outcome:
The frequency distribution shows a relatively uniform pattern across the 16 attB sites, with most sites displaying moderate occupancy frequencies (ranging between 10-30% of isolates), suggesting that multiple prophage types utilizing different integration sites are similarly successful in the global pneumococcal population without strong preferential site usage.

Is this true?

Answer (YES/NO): NO